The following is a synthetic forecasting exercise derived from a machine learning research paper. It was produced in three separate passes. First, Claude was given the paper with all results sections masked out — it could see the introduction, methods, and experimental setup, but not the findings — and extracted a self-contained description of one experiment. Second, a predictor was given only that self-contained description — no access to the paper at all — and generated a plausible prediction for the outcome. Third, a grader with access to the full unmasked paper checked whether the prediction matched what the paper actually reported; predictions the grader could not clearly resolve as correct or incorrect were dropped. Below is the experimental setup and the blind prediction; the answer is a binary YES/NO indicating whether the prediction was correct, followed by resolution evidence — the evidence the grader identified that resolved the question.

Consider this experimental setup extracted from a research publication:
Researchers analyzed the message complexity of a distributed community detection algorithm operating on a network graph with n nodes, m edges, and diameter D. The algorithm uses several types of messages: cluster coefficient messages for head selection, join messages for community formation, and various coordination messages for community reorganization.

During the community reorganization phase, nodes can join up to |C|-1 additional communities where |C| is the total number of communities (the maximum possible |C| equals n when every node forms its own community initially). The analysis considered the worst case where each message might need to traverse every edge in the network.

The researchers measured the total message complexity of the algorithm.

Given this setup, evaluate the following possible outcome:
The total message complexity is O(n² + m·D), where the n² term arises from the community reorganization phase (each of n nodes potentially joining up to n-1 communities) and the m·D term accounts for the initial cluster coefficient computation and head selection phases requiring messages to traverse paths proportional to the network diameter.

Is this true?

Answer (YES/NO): NO